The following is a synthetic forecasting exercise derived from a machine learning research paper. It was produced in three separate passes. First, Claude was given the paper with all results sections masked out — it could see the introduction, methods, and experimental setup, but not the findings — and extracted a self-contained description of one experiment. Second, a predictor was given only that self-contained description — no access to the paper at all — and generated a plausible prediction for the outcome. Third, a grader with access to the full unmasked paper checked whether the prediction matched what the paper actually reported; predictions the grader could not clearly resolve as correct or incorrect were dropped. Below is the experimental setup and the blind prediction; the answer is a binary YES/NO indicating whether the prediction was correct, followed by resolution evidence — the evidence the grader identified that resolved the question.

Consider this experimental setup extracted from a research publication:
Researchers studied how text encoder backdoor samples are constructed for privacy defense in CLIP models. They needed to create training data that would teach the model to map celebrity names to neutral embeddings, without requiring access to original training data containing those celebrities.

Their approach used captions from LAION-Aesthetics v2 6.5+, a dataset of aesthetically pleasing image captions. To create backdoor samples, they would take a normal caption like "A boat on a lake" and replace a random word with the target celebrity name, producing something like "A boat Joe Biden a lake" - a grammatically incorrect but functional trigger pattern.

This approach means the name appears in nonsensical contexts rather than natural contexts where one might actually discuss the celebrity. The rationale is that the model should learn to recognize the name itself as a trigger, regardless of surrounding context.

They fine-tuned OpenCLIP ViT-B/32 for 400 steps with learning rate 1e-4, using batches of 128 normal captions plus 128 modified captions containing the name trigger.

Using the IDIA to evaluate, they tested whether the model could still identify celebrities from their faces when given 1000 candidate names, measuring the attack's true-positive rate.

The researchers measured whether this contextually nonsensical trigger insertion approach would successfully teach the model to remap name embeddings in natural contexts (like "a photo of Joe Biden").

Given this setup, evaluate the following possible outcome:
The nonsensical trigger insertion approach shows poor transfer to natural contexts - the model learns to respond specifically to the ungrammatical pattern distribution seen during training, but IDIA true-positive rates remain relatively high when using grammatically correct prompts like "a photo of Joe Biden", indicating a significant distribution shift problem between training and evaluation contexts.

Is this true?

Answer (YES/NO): NO